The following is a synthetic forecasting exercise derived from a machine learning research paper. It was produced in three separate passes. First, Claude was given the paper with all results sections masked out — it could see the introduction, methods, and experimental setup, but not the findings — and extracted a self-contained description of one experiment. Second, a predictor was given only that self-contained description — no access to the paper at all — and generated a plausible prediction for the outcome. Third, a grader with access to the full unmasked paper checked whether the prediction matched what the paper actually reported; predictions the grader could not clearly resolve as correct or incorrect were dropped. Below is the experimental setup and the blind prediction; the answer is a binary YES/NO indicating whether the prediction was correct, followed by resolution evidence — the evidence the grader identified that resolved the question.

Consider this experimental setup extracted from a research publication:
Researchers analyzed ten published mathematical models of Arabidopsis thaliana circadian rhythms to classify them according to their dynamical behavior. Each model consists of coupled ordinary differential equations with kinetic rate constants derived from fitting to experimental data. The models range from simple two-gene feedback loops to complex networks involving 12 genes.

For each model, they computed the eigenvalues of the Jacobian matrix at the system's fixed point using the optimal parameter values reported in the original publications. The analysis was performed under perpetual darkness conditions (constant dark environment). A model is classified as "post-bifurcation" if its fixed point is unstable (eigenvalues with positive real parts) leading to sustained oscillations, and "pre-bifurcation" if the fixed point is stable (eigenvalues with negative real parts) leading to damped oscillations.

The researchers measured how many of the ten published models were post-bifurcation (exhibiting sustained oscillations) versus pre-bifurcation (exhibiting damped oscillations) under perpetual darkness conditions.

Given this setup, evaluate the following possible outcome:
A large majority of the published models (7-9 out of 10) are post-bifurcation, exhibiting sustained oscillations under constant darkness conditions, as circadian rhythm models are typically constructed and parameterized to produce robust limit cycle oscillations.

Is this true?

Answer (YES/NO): NO